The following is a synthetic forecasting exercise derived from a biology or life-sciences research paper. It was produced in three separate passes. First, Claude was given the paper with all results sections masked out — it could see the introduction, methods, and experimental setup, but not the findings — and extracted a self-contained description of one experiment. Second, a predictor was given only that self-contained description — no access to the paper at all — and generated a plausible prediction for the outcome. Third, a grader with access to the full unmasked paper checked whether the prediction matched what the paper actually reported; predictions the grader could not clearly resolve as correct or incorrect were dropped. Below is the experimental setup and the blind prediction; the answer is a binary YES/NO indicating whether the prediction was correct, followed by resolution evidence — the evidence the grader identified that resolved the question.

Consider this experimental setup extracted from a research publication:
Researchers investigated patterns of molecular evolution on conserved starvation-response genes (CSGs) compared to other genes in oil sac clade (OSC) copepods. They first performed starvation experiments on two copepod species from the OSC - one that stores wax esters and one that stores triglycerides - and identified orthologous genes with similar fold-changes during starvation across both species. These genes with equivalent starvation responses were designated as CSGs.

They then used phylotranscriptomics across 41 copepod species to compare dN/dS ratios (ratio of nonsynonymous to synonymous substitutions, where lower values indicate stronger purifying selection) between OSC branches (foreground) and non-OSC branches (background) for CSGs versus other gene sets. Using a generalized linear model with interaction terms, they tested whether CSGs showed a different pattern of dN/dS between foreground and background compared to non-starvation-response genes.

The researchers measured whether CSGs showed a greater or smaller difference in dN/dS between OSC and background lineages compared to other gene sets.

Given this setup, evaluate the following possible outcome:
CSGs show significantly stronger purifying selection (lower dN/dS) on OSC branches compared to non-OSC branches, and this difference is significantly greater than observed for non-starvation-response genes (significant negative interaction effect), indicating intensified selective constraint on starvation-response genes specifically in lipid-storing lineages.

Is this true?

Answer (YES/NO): YES